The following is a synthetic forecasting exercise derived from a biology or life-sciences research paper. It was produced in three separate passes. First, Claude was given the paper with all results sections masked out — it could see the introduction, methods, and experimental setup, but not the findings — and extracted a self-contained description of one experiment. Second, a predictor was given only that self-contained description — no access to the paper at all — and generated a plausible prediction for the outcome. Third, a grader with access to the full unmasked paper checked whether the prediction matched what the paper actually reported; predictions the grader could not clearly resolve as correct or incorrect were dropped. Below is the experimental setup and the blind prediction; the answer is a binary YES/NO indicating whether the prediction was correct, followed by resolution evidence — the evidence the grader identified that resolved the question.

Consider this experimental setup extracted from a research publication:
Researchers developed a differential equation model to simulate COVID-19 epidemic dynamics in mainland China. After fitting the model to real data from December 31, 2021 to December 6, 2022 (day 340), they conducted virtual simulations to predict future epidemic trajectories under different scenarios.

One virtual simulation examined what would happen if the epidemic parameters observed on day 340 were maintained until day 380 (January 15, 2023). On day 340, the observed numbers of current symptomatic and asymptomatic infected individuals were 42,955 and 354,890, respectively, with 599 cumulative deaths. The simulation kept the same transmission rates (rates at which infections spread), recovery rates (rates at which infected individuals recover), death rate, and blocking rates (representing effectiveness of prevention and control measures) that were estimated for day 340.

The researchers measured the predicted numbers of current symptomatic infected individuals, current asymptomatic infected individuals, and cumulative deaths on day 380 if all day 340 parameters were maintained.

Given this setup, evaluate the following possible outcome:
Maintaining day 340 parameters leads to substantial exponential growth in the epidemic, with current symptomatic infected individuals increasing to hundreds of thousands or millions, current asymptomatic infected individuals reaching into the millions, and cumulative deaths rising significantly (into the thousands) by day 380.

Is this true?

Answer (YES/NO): NO